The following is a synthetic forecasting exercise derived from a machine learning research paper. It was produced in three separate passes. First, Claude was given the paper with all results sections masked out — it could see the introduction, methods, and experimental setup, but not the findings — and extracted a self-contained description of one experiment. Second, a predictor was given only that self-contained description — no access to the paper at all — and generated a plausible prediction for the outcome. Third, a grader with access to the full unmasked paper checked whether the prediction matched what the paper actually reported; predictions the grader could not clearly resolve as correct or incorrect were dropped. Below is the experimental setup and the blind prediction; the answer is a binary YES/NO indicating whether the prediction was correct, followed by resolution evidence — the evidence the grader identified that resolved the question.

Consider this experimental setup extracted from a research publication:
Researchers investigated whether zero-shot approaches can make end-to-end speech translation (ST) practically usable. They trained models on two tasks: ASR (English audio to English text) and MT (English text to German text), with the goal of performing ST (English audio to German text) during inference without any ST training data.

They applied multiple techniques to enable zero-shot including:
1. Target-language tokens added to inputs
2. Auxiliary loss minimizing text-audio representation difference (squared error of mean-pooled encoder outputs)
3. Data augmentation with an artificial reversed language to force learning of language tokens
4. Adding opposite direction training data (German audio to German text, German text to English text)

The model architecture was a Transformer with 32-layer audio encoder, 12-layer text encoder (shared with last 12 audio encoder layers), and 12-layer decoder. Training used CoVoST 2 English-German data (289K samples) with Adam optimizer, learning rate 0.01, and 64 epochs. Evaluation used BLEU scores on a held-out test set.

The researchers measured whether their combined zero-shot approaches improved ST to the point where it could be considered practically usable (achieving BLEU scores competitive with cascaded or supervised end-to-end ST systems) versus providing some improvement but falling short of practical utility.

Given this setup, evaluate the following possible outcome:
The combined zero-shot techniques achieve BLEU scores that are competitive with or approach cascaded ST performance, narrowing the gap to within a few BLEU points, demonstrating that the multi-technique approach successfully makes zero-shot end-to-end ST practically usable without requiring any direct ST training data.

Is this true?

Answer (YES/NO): NO